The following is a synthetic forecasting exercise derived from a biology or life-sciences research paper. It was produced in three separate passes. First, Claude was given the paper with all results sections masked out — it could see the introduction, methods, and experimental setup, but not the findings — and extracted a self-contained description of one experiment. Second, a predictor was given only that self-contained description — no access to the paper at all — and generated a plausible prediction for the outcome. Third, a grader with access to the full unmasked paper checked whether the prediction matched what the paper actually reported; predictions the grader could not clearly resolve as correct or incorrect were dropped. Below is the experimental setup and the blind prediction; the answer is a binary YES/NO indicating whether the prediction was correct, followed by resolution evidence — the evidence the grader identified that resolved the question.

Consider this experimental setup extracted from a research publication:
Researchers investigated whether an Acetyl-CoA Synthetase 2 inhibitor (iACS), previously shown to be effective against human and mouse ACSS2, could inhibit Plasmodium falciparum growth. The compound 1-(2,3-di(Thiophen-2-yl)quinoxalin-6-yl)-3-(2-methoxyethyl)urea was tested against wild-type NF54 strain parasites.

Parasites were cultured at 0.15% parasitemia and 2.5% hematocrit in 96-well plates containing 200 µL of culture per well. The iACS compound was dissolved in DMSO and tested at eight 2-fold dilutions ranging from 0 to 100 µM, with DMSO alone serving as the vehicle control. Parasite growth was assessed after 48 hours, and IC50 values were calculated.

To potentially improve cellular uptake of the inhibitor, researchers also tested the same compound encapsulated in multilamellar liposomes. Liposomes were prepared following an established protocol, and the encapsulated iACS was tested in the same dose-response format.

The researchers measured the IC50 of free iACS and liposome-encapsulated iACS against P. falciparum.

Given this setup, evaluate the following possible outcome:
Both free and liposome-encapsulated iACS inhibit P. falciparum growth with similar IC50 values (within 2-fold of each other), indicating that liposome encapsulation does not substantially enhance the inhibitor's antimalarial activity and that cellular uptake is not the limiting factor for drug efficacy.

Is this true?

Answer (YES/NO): NO